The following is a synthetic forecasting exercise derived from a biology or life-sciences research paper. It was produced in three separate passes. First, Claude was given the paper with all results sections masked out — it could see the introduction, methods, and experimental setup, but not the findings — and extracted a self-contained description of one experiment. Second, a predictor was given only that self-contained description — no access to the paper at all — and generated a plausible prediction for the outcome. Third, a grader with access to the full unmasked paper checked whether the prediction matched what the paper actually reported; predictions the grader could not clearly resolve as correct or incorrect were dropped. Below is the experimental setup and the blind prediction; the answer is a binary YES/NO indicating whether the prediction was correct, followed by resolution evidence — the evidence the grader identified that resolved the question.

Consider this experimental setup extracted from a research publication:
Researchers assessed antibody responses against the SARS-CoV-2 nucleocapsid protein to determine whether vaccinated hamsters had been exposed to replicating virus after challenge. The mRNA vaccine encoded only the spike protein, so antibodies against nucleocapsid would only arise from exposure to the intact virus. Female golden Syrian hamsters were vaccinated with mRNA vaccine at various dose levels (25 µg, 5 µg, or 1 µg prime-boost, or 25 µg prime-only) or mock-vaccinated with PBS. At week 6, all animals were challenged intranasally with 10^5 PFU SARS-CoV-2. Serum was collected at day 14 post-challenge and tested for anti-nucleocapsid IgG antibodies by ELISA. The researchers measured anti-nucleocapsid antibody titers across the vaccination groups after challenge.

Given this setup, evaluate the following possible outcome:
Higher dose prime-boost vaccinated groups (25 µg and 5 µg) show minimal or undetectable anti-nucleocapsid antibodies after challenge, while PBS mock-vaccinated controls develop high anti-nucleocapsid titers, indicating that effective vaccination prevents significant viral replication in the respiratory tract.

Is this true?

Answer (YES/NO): NO